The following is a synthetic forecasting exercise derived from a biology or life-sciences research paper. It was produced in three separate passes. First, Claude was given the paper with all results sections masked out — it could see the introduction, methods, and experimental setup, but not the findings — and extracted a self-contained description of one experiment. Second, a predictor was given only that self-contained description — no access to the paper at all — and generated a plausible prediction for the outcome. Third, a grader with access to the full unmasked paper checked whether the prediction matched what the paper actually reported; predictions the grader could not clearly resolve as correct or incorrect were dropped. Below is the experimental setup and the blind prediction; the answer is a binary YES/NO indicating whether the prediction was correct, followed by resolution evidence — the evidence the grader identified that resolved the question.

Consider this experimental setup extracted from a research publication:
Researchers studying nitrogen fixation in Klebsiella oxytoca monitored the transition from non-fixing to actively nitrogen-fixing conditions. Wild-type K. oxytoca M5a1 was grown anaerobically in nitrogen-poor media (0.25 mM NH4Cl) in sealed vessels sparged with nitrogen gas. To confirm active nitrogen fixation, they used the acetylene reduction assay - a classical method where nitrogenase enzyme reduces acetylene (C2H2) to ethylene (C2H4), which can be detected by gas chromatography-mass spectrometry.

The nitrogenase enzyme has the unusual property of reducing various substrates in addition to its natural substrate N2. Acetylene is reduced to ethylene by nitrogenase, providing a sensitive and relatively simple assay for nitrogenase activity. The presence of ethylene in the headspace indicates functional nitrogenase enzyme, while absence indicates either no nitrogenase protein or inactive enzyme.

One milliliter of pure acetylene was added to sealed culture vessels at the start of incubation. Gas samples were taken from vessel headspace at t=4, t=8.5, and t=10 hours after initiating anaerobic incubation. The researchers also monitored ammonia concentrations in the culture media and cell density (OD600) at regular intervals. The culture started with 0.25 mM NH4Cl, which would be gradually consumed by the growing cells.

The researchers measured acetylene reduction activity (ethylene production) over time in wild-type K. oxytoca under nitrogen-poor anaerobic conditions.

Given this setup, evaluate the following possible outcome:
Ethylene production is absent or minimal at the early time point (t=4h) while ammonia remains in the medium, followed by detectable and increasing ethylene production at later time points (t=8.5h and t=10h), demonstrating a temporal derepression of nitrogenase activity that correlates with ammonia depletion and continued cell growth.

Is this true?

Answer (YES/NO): NO